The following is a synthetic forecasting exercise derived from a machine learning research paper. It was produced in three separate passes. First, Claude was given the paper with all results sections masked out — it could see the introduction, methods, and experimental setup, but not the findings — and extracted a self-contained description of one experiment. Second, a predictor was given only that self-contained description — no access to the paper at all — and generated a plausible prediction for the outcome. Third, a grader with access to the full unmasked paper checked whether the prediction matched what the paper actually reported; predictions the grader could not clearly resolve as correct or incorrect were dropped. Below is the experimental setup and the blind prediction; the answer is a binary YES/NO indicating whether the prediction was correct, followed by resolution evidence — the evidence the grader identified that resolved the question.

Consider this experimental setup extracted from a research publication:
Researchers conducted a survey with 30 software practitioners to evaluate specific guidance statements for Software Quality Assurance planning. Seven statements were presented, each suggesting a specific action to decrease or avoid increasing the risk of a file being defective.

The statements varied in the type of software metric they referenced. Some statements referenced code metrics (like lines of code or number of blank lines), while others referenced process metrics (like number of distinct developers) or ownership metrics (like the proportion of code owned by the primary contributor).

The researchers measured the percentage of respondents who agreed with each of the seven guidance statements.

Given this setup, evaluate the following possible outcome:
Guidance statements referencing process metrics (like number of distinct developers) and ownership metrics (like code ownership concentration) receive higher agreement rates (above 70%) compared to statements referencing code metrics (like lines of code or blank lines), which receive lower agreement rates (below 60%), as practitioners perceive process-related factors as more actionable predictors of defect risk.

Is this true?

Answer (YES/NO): NO